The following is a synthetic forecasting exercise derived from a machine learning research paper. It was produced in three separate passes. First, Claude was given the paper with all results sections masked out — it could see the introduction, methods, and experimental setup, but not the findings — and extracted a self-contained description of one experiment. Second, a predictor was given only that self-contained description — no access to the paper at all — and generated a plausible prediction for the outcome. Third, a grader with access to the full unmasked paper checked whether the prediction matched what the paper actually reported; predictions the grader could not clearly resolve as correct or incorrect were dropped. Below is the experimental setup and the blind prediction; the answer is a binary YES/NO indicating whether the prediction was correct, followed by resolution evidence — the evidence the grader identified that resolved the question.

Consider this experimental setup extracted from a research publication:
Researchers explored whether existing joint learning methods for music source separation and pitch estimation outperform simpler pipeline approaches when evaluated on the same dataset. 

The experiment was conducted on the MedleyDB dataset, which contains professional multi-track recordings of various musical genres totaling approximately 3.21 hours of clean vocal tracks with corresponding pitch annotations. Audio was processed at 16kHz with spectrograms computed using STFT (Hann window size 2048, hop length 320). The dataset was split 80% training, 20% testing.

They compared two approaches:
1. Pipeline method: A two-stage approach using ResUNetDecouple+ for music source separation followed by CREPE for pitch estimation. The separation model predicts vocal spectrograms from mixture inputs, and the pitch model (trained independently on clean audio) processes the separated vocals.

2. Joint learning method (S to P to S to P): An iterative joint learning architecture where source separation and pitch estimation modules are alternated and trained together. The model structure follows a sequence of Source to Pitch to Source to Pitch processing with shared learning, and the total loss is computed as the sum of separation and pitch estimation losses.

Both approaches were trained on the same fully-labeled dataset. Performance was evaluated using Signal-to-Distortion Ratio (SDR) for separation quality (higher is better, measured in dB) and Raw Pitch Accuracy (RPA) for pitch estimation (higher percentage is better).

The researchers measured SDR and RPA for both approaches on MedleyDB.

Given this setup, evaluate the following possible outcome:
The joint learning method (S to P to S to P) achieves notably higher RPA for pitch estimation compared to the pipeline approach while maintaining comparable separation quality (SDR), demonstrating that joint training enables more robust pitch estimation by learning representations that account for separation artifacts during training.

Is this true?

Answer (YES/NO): NO